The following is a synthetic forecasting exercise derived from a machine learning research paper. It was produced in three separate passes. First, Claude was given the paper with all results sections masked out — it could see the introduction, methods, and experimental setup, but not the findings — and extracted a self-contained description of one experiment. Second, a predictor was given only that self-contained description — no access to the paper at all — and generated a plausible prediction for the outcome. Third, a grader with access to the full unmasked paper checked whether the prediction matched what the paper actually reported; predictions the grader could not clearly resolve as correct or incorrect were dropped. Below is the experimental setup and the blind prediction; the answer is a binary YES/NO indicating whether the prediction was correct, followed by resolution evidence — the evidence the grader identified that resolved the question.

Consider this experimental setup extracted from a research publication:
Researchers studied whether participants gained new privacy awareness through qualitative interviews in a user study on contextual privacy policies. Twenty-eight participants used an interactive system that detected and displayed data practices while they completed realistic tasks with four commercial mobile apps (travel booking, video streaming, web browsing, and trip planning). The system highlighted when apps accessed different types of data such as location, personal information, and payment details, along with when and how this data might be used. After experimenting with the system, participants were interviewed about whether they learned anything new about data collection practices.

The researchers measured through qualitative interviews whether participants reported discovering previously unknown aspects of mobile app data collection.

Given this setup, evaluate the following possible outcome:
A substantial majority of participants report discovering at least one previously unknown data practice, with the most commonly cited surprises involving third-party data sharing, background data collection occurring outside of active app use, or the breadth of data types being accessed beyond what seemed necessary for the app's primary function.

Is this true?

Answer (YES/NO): NO